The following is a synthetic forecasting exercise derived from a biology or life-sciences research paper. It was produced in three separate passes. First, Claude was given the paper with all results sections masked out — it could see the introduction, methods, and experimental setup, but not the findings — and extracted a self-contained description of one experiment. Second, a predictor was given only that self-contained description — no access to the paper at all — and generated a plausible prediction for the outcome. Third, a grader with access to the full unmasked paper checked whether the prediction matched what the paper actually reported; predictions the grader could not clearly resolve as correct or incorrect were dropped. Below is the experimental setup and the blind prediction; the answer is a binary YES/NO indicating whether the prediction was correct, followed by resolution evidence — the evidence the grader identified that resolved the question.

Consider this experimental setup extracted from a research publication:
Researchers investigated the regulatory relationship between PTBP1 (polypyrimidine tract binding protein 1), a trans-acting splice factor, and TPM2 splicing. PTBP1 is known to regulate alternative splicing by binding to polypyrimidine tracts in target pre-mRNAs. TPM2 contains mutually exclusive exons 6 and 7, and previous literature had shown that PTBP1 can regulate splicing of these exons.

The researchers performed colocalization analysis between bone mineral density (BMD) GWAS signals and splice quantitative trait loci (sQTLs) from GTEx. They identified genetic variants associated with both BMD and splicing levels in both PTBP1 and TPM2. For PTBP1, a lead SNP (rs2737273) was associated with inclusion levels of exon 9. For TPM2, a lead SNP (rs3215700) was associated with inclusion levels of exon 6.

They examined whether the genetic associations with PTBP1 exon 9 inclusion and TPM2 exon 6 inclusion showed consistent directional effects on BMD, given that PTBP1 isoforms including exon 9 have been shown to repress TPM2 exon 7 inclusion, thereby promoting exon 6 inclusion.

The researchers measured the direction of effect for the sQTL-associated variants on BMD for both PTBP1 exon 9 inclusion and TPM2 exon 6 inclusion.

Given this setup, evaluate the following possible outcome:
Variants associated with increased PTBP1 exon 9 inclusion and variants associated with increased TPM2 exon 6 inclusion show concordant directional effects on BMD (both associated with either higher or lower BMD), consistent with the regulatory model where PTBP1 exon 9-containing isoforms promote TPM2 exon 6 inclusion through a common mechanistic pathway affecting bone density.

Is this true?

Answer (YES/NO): YES